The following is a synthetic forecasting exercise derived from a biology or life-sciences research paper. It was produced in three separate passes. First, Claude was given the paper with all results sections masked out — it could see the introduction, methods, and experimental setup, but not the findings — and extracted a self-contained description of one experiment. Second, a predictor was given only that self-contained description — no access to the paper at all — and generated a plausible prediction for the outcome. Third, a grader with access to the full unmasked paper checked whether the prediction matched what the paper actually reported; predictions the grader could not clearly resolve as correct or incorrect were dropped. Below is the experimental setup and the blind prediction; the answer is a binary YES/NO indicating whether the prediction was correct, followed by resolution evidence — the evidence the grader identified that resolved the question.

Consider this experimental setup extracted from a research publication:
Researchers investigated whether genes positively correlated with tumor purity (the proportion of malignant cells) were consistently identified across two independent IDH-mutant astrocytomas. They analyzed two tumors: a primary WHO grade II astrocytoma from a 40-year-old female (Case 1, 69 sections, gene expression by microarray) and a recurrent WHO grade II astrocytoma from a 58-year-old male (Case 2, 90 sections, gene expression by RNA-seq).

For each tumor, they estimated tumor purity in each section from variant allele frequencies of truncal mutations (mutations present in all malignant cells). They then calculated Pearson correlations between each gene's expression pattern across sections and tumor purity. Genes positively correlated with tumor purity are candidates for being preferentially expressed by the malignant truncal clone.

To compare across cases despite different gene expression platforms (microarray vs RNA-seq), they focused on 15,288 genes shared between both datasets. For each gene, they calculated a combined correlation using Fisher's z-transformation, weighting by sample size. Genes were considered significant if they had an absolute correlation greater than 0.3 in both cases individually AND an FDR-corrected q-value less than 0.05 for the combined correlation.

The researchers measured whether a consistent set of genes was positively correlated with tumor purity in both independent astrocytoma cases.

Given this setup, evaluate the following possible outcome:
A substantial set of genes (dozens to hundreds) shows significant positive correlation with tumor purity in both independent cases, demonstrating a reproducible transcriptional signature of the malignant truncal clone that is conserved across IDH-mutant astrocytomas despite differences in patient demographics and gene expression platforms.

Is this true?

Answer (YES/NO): YES